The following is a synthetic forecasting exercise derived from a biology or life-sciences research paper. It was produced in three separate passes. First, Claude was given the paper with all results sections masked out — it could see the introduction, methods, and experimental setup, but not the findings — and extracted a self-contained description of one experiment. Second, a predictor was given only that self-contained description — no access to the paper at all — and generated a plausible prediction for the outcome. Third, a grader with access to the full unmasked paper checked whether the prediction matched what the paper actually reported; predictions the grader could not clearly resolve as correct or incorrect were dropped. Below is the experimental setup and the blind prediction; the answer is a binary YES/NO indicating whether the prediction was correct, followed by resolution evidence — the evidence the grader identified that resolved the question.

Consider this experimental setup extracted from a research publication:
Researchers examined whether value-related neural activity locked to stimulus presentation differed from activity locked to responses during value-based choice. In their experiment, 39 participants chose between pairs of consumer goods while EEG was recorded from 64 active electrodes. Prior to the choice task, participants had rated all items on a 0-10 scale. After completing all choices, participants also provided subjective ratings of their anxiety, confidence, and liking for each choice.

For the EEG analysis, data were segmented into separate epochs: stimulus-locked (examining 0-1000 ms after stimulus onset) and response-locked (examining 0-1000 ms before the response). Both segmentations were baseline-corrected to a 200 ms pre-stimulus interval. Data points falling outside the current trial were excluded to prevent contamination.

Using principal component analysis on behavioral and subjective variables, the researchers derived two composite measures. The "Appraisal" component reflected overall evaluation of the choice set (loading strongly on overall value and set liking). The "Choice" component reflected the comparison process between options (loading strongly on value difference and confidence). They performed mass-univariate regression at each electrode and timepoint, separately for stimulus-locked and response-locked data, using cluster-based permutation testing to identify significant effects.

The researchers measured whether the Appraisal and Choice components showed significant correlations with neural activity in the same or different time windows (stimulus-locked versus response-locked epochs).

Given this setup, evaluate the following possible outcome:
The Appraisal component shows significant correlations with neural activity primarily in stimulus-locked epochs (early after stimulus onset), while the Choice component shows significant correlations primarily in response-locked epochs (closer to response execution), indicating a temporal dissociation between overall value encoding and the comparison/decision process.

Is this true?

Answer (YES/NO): YES